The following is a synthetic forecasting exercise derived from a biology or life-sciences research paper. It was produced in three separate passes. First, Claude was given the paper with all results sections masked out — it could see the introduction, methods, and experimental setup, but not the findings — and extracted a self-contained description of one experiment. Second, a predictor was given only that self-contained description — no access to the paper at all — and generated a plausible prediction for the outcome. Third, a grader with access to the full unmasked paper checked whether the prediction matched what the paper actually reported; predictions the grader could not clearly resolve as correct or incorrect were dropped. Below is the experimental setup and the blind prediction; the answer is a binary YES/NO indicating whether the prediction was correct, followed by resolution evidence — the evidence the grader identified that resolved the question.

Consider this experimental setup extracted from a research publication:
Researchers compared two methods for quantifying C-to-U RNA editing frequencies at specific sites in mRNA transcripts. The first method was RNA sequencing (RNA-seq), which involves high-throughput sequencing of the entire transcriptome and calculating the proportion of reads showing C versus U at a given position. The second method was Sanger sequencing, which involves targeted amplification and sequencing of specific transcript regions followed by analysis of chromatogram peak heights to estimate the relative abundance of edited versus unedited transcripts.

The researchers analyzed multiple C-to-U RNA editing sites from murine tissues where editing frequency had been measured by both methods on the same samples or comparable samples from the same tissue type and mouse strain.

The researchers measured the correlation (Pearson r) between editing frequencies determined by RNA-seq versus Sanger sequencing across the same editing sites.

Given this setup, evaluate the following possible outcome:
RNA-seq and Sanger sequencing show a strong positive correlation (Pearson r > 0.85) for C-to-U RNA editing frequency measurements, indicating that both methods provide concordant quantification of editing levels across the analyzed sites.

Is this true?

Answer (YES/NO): NO